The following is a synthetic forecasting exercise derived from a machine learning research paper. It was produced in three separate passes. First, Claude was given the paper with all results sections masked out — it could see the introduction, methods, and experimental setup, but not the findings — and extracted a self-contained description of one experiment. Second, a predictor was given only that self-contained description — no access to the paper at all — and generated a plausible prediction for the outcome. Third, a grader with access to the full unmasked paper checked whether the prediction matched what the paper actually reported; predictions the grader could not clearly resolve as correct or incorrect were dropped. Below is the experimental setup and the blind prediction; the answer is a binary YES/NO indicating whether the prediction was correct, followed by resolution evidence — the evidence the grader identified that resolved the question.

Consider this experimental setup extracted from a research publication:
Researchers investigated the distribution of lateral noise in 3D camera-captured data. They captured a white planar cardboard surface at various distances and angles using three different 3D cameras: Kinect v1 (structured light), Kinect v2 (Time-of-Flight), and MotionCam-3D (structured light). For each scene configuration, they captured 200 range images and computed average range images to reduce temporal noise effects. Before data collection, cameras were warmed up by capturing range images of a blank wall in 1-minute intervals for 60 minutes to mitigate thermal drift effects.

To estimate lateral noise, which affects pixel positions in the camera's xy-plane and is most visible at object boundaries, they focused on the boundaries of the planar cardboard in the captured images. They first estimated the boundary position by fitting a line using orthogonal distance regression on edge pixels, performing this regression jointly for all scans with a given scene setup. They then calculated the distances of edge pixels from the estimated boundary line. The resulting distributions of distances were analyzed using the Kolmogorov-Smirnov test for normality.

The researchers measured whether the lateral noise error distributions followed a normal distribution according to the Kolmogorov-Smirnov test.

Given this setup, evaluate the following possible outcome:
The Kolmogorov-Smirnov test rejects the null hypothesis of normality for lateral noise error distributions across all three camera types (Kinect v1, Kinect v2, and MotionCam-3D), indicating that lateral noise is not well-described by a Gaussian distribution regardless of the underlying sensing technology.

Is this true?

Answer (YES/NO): NO